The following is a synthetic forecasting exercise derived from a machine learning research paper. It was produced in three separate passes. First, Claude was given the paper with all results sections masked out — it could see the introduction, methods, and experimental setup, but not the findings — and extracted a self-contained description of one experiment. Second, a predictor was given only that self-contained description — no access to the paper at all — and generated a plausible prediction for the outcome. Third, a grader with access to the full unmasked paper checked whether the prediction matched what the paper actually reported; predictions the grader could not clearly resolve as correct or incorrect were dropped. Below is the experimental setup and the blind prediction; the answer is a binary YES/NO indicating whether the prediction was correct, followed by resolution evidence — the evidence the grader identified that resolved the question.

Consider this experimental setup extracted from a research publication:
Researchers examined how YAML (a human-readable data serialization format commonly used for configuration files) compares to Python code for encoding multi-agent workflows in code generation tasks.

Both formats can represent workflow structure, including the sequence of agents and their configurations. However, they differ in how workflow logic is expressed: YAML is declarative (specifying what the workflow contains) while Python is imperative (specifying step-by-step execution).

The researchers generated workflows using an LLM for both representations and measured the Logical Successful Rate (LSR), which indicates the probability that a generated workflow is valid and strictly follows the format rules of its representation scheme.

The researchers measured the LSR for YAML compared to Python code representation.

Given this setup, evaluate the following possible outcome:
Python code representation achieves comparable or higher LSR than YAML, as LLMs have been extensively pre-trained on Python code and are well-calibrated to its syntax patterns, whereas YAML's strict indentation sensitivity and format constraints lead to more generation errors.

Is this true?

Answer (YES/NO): YES